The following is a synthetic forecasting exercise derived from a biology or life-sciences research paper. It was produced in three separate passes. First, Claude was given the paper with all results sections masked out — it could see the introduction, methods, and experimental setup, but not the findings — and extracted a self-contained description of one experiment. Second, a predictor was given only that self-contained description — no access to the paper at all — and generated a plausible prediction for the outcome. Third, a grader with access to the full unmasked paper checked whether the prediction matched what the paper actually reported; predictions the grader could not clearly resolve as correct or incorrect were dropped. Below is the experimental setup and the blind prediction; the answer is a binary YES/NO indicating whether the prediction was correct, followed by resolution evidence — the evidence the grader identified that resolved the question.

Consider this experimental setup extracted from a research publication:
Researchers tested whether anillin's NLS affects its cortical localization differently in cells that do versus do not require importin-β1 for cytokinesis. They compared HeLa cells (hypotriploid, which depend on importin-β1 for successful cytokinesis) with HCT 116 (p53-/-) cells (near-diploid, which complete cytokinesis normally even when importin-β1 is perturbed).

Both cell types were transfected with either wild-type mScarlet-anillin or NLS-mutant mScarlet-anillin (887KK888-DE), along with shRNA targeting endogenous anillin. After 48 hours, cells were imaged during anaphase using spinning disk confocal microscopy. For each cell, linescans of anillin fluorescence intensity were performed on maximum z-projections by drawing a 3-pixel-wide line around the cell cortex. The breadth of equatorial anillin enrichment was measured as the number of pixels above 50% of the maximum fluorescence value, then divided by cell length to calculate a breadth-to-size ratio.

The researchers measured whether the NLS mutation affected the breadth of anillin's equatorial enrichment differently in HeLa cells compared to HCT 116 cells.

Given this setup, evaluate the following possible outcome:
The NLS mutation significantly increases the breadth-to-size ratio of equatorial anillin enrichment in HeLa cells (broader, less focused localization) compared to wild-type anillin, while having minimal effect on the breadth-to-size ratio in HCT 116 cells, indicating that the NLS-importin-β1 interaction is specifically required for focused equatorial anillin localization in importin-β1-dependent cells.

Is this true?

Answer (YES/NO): NO